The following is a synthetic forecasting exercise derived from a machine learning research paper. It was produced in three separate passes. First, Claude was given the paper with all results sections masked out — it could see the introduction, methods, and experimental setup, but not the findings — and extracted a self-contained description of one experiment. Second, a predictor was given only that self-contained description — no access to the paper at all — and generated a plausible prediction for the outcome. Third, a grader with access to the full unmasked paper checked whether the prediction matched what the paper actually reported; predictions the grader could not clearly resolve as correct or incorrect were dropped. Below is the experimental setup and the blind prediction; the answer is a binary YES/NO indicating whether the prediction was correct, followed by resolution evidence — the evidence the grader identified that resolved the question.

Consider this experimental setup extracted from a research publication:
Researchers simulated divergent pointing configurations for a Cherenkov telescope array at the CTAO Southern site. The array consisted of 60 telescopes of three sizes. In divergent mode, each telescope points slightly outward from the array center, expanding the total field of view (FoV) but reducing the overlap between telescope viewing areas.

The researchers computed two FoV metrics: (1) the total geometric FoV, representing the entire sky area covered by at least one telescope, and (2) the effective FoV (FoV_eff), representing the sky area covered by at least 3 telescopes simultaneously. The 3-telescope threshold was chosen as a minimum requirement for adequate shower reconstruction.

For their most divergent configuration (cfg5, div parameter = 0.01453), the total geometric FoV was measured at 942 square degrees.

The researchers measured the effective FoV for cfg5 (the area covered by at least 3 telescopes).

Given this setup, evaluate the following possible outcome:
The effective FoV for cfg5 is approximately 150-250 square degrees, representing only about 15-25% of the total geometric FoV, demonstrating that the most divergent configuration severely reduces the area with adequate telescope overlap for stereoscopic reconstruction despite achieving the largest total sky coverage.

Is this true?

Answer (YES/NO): NO